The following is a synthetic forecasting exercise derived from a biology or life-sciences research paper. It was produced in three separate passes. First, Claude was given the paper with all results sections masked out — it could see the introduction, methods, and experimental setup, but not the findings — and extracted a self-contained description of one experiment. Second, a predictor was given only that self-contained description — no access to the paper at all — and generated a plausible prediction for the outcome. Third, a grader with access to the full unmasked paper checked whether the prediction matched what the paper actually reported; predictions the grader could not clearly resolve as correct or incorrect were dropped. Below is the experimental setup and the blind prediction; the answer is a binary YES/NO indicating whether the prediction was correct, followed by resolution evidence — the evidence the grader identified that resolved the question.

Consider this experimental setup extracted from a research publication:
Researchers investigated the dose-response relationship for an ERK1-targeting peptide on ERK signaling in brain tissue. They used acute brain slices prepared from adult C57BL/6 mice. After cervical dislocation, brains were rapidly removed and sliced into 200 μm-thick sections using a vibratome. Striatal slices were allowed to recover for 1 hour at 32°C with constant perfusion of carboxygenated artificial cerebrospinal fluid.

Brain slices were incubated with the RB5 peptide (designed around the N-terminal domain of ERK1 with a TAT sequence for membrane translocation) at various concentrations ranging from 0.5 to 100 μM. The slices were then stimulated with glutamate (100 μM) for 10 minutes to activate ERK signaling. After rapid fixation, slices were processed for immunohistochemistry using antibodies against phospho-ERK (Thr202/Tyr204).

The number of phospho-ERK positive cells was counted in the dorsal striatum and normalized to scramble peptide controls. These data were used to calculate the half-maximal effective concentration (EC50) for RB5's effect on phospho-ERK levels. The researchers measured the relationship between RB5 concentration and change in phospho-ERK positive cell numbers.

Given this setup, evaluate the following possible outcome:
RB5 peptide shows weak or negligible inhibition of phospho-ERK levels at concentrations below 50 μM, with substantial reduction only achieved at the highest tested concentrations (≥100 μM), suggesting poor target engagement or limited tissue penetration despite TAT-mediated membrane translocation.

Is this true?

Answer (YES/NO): NO